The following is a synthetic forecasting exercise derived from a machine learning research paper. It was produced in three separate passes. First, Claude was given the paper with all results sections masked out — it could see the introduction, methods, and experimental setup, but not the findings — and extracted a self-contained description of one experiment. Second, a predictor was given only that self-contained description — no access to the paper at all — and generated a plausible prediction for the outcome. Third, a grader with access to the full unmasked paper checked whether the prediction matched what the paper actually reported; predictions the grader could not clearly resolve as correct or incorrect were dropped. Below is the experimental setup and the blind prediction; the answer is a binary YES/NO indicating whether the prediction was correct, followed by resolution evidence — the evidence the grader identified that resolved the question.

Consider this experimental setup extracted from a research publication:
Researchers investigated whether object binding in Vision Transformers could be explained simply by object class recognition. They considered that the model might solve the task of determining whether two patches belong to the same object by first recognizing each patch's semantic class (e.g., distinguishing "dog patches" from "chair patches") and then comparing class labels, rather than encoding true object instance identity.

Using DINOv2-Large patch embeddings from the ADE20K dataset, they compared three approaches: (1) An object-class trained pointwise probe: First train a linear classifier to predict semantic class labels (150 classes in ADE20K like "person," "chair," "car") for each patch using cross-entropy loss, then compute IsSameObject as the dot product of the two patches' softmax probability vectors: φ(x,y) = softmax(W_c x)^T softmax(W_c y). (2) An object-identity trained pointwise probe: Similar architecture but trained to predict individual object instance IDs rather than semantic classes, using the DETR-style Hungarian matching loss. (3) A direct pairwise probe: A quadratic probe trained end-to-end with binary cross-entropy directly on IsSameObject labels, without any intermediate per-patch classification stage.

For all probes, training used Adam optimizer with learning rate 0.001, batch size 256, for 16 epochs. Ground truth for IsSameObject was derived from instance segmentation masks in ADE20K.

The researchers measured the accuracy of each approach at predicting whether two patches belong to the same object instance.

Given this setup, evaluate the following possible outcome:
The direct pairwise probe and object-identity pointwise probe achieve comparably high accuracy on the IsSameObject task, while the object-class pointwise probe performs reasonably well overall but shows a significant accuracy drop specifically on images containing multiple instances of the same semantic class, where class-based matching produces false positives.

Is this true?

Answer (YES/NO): NO